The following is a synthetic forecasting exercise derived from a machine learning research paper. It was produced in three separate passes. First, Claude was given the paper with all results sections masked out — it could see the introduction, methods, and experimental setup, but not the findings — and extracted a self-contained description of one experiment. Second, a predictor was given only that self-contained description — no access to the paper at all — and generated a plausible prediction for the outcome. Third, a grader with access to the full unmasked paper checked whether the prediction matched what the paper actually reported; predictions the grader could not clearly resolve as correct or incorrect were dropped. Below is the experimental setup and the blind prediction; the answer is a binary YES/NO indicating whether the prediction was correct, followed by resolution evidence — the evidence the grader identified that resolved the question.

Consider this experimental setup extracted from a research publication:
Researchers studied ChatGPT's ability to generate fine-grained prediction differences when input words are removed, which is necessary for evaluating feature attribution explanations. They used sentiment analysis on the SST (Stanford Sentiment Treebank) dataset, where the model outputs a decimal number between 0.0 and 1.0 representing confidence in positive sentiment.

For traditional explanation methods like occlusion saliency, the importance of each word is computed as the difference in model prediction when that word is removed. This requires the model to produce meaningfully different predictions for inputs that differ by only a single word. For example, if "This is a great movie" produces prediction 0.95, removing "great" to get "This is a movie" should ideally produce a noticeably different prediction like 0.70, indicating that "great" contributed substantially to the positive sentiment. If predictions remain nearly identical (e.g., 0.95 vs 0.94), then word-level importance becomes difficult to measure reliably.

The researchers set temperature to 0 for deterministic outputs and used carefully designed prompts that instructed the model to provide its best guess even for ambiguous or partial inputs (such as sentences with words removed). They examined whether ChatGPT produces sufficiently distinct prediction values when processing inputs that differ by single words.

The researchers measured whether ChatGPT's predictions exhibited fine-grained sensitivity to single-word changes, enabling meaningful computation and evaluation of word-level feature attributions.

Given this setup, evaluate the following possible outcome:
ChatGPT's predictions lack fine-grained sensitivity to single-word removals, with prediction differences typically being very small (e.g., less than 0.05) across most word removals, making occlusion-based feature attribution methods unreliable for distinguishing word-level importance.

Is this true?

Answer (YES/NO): YES